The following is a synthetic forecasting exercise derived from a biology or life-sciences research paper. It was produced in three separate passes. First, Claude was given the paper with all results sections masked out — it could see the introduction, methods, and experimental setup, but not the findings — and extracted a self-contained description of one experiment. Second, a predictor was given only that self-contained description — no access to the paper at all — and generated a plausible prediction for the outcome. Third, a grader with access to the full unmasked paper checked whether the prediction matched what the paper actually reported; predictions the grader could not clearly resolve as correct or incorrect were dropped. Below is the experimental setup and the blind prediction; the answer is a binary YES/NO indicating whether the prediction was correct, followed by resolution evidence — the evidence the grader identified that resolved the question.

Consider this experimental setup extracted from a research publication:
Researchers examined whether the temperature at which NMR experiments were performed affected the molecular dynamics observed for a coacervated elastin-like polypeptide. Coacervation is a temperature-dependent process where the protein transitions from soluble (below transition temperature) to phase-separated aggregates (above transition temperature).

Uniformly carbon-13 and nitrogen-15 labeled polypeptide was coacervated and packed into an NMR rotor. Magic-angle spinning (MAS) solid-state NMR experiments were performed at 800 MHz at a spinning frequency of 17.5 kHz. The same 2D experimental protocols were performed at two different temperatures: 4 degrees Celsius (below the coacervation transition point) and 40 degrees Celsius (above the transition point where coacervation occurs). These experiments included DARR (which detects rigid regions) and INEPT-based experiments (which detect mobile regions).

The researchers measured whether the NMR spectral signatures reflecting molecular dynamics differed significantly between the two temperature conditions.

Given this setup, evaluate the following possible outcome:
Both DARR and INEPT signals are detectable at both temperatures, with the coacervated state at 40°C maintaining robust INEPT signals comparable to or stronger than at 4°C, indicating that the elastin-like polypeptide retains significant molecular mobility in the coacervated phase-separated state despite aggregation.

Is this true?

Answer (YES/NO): YES